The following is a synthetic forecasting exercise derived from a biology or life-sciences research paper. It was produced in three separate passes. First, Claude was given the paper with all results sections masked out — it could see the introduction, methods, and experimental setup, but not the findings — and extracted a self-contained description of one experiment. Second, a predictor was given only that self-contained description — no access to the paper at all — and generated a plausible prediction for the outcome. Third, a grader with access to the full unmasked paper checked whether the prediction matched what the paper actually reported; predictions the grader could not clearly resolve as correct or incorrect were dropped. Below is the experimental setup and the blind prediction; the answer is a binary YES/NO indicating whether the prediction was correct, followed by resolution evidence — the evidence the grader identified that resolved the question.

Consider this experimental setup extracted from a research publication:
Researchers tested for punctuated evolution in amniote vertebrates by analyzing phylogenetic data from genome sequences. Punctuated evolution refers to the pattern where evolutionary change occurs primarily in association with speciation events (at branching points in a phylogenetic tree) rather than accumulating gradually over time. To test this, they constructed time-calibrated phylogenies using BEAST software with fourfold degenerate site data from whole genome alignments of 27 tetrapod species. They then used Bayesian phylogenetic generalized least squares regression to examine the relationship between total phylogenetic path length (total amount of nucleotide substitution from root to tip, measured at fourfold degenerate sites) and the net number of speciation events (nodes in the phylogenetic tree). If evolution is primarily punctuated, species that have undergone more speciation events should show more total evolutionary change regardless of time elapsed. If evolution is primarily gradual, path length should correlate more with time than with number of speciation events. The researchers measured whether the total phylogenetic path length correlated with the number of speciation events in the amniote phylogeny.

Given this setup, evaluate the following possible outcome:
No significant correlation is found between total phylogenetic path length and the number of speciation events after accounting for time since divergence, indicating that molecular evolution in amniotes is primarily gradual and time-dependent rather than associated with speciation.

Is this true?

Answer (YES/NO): NO